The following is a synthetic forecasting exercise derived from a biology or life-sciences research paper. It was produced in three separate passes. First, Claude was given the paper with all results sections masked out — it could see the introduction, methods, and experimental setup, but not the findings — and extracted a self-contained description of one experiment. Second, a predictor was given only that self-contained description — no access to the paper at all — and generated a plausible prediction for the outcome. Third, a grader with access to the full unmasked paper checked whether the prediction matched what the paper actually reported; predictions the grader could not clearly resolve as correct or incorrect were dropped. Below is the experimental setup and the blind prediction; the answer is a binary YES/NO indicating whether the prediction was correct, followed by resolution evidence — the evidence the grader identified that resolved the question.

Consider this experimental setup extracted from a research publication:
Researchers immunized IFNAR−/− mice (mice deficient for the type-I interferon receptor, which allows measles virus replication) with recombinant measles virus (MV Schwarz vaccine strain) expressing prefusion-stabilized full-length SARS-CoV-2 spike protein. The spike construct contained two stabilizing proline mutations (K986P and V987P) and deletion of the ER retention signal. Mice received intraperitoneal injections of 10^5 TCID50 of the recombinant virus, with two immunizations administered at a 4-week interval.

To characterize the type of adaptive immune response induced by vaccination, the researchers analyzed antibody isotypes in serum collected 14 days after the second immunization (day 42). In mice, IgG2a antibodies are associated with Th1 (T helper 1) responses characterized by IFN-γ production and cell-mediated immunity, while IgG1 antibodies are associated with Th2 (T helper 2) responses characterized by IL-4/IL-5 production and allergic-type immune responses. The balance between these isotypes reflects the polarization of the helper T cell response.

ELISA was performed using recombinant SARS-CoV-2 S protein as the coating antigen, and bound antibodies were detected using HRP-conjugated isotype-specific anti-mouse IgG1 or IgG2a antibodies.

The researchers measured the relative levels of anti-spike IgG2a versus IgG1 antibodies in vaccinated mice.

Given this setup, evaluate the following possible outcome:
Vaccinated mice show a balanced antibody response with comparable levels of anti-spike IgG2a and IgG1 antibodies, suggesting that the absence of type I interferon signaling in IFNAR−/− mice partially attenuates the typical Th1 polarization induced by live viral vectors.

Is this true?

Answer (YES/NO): NO